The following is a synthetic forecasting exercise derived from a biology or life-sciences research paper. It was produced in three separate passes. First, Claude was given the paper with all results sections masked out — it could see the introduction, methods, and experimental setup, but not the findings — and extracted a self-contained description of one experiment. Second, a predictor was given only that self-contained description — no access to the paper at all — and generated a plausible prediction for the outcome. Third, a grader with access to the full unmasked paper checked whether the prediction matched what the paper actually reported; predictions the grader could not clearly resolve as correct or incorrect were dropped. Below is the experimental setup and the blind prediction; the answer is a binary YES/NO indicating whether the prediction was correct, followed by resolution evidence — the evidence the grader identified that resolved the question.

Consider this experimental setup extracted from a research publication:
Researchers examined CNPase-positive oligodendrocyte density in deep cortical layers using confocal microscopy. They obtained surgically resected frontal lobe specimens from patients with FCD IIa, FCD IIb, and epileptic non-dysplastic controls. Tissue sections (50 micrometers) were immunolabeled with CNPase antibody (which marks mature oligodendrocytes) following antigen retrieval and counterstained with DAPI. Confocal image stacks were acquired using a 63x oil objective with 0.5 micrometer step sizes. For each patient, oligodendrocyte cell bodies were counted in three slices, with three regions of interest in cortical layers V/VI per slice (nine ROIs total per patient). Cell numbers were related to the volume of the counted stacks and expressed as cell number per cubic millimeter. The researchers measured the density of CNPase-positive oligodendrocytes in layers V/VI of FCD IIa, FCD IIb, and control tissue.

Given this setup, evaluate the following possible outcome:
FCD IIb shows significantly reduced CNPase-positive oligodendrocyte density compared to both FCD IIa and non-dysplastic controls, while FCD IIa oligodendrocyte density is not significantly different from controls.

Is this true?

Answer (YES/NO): NO